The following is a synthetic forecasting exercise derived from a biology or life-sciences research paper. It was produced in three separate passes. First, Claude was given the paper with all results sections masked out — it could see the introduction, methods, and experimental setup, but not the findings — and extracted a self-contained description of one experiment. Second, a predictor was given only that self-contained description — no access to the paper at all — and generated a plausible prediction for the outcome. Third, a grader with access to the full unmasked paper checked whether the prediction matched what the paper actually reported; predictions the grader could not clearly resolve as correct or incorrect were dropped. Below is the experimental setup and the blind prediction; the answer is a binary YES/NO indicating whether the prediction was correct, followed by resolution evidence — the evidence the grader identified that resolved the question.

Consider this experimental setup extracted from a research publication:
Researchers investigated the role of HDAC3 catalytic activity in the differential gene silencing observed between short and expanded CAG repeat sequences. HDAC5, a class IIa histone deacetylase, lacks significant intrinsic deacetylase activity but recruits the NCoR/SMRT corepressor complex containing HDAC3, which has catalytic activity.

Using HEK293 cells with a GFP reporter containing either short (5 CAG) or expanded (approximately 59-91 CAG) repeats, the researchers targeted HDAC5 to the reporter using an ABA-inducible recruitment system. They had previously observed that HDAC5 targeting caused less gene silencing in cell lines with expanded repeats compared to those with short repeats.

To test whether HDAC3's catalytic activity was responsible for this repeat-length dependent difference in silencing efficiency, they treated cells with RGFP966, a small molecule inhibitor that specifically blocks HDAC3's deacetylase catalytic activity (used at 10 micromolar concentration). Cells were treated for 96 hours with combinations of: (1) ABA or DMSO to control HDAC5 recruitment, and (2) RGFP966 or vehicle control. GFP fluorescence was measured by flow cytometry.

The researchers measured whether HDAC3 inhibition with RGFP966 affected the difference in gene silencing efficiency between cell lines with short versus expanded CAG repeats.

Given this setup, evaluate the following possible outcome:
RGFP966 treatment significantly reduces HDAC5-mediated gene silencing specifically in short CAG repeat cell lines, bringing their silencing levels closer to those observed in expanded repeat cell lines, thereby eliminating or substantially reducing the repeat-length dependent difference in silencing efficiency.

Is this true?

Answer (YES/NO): NO